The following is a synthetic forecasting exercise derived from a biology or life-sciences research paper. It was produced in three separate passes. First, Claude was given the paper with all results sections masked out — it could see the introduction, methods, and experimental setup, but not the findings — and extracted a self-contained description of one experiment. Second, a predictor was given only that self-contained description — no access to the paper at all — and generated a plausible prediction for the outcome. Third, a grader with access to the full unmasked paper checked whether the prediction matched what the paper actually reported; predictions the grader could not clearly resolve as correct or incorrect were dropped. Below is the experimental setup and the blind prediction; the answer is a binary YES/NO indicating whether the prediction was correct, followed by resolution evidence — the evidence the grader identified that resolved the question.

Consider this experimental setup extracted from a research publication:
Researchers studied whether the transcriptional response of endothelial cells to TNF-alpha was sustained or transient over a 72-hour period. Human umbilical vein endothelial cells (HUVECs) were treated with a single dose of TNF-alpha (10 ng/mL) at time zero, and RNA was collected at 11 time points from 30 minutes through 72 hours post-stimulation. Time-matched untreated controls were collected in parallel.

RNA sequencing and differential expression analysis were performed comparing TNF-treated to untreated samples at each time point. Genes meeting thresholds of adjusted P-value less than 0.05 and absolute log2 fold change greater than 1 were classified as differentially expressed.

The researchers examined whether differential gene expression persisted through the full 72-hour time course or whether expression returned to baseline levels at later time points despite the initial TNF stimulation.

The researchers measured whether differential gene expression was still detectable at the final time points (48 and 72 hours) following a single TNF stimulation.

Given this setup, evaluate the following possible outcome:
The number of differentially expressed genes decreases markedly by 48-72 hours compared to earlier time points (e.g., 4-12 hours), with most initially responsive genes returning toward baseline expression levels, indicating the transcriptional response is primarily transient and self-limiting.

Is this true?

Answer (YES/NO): NO